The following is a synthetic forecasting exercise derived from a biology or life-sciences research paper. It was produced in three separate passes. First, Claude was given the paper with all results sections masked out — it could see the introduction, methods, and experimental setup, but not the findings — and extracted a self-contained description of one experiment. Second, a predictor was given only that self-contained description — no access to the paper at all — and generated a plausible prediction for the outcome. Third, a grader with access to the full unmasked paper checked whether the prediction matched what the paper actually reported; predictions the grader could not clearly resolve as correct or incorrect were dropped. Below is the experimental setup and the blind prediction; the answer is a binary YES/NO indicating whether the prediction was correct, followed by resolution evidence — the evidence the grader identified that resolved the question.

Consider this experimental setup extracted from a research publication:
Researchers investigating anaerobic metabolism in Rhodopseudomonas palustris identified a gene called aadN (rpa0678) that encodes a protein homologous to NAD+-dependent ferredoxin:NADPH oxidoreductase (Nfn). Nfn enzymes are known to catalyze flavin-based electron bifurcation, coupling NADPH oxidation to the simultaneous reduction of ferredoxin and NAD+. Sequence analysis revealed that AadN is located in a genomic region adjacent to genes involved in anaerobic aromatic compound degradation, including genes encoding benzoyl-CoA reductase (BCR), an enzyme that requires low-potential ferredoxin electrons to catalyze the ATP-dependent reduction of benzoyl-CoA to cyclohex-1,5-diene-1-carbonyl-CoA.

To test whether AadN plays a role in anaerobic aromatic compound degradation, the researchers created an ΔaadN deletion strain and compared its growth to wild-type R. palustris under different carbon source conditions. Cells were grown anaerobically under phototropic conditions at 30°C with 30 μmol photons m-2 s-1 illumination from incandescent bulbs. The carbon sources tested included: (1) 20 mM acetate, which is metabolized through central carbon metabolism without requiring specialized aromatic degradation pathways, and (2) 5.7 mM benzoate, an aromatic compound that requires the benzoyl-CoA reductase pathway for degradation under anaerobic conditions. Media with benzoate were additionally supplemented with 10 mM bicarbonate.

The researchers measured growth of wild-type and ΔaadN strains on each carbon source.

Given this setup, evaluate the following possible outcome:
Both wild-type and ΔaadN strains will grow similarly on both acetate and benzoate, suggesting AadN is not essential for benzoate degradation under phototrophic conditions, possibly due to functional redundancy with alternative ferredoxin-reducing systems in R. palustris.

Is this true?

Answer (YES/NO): NO